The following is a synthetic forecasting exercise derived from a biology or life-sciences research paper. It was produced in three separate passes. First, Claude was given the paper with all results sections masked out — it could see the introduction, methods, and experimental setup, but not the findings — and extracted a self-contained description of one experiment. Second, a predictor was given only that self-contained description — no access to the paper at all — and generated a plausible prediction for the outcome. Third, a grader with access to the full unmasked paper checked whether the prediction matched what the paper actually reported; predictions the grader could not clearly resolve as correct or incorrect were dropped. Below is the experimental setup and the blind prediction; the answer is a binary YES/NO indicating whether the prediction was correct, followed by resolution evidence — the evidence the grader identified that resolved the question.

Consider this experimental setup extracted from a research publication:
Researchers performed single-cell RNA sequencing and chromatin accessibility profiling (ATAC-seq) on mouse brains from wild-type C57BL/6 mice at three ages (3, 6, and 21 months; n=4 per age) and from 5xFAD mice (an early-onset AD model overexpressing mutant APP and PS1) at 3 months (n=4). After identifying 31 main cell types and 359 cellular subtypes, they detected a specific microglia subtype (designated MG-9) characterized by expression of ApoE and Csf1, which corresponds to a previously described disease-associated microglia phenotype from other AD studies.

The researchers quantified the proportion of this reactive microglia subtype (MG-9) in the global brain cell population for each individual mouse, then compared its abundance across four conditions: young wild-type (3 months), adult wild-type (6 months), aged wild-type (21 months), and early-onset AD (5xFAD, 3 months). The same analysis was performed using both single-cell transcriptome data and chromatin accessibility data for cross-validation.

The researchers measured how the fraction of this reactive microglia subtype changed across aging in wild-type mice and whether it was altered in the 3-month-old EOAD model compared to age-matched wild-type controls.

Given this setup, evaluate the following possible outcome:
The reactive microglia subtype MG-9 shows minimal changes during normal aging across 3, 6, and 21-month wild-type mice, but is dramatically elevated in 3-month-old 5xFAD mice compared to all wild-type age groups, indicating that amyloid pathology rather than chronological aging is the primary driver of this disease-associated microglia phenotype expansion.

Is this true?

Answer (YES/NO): NO